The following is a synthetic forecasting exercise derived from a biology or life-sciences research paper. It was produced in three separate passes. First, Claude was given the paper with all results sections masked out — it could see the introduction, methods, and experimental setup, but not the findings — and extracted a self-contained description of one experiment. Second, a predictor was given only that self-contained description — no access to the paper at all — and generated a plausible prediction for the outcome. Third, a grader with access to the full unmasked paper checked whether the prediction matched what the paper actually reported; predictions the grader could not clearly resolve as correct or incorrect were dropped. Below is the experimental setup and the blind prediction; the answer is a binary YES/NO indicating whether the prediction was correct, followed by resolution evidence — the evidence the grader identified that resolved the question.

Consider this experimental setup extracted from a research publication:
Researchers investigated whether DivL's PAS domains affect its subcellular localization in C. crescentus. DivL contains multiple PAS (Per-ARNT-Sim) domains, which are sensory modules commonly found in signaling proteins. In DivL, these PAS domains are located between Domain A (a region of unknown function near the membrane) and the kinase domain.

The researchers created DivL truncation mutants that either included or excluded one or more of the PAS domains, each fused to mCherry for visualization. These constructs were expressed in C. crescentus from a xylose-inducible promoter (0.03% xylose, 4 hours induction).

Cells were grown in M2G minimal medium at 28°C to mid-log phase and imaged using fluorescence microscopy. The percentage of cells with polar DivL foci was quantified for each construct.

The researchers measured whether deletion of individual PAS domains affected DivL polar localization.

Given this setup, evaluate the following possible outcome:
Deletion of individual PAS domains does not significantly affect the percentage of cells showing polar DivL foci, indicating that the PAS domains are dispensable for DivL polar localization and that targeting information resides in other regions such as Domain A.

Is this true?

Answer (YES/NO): YES